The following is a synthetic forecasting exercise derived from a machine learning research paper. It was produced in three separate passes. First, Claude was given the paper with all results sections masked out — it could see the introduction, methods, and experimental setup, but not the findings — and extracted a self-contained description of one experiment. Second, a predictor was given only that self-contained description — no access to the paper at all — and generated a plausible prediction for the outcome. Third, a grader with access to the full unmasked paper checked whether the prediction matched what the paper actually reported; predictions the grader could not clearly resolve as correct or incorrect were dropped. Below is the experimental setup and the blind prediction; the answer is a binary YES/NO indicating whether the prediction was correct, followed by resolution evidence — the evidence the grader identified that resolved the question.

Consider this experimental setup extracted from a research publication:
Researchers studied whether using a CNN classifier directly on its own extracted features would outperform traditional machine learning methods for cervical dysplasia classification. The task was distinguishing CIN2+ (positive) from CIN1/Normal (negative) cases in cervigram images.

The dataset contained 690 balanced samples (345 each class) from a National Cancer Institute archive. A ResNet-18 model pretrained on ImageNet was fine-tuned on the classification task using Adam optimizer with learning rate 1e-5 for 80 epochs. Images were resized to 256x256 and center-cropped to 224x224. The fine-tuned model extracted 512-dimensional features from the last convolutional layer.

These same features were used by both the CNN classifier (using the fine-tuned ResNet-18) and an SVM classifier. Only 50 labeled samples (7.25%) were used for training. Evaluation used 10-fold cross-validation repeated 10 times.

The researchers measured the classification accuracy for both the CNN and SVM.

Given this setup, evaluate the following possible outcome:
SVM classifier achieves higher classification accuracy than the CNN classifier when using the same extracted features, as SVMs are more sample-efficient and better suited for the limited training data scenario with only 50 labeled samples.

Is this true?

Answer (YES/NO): YES